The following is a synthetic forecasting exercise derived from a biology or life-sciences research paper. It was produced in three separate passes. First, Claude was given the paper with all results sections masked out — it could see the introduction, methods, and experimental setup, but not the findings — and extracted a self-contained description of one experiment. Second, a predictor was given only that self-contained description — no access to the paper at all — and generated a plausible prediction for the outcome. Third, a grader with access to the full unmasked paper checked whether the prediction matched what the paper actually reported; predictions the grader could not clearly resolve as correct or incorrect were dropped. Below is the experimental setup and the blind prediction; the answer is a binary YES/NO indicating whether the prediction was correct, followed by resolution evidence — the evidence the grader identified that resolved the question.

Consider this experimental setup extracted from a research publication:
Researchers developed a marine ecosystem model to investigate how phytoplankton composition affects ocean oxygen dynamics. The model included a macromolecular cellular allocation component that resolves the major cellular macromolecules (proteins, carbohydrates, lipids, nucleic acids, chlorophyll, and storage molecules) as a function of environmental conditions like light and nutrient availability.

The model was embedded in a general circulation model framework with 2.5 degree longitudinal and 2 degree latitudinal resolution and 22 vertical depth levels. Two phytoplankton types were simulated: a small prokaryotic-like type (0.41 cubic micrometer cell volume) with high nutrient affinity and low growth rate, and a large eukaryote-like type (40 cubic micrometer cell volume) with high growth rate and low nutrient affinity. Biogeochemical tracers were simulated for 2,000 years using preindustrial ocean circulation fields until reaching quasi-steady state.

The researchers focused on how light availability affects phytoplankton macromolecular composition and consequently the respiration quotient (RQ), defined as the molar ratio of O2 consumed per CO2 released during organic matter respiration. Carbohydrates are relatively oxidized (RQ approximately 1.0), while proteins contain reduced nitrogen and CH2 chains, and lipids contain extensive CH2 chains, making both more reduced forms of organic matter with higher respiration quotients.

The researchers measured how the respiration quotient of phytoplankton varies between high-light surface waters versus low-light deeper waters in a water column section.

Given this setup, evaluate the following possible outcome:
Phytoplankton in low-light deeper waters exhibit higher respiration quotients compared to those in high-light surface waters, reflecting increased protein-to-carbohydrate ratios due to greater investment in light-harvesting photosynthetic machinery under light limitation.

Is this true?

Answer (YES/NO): YES